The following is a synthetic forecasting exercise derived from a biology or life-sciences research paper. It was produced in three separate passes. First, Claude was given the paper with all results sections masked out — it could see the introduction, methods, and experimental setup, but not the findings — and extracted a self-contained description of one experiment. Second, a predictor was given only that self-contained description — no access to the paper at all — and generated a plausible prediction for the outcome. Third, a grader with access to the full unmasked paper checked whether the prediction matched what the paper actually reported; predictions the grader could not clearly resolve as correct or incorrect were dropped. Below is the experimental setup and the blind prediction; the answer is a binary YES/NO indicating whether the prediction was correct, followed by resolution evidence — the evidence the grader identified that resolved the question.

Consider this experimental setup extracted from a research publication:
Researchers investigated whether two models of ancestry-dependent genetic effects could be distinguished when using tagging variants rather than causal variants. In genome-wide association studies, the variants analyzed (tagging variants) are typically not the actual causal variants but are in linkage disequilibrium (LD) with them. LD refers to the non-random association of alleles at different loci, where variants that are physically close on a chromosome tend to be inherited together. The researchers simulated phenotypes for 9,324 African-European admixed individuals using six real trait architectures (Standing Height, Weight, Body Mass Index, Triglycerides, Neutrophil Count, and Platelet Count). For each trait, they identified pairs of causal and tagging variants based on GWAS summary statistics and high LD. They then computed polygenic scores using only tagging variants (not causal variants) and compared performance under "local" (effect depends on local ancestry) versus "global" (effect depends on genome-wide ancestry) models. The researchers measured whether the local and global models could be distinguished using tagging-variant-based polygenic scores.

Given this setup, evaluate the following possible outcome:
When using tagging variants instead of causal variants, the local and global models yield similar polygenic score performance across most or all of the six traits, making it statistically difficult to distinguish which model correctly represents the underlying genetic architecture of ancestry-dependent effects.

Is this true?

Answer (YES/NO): NO